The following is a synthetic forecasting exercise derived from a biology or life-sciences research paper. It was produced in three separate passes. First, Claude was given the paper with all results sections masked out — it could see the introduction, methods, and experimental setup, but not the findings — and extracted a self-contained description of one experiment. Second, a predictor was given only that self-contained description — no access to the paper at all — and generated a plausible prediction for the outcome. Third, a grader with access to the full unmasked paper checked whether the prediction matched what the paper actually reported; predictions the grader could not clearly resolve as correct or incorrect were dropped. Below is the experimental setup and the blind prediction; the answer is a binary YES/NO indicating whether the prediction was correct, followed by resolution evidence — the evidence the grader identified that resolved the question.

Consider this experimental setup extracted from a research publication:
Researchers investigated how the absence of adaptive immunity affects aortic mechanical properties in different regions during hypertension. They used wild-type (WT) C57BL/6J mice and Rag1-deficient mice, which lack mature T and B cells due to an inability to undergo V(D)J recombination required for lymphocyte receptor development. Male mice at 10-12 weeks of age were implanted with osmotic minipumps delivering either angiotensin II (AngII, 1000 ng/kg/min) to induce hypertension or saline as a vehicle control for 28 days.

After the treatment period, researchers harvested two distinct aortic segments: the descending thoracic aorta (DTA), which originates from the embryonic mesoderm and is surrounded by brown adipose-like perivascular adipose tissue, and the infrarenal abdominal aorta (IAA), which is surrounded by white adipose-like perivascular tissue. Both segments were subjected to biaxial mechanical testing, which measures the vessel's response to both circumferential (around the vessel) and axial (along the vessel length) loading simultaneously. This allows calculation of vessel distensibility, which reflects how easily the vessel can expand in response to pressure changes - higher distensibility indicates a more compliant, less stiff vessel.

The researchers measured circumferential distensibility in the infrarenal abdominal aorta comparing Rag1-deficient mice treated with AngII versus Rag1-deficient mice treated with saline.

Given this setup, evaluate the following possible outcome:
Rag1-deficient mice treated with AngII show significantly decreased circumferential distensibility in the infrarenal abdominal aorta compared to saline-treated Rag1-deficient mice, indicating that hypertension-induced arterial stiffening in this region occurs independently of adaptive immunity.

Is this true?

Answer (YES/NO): NO